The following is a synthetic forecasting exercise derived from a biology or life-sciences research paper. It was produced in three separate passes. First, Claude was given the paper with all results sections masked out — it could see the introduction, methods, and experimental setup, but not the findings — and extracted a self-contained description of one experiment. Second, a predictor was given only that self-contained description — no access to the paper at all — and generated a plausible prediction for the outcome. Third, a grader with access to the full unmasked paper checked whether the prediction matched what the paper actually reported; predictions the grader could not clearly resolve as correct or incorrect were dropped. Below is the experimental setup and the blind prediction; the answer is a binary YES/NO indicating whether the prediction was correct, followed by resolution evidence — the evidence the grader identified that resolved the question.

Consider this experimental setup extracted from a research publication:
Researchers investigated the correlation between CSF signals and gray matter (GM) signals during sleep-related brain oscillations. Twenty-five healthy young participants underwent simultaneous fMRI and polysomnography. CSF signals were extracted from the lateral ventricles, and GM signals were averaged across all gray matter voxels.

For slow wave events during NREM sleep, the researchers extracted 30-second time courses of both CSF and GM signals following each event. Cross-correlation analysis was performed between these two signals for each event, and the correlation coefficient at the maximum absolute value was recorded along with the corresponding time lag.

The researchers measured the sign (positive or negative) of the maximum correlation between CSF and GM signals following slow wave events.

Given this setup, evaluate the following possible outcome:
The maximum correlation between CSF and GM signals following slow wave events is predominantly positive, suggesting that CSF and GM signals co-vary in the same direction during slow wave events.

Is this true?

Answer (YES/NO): NO